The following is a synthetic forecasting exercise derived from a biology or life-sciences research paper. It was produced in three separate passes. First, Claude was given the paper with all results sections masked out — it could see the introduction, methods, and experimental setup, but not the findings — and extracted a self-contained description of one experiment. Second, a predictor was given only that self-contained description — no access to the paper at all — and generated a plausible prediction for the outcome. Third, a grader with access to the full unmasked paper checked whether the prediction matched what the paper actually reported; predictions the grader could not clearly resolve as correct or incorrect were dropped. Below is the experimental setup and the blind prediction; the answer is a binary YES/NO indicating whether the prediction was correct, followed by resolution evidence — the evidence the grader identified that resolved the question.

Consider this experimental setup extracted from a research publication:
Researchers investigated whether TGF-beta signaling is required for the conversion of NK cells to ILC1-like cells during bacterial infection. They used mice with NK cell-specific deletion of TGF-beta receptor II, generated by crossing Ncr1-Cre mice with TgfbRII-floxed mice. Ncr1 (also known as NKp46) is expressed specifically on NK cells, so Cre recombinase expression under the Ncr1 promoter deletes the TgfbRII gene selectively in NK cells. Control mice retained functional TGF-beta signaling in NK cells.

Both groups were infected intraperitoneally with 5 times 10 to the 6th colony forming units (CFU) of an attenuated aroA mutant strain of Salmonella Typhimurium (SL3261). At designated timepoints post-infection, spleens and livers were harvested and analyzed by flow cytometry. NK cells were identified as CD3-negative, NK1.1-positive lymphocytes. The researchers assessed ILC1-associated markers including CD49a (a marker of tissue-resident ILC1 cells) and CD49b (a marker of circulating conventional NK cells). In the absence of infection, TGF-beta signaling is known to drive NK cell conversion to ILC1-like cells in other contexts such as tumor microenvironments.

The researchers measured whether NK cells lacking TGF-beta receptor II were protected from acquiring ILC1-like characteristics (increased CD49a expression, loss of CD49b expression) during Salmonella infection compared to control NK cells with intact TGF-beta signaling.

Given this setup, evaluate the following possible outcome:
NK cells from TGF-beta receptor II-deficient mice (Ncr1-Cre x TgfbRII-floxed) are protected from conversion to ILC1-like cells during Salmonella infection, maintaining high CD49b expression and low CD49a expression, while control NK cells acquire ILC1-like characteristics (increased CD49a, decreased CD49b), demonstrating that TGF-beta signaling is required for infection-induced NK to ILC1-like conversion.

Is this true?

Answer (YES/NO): NO